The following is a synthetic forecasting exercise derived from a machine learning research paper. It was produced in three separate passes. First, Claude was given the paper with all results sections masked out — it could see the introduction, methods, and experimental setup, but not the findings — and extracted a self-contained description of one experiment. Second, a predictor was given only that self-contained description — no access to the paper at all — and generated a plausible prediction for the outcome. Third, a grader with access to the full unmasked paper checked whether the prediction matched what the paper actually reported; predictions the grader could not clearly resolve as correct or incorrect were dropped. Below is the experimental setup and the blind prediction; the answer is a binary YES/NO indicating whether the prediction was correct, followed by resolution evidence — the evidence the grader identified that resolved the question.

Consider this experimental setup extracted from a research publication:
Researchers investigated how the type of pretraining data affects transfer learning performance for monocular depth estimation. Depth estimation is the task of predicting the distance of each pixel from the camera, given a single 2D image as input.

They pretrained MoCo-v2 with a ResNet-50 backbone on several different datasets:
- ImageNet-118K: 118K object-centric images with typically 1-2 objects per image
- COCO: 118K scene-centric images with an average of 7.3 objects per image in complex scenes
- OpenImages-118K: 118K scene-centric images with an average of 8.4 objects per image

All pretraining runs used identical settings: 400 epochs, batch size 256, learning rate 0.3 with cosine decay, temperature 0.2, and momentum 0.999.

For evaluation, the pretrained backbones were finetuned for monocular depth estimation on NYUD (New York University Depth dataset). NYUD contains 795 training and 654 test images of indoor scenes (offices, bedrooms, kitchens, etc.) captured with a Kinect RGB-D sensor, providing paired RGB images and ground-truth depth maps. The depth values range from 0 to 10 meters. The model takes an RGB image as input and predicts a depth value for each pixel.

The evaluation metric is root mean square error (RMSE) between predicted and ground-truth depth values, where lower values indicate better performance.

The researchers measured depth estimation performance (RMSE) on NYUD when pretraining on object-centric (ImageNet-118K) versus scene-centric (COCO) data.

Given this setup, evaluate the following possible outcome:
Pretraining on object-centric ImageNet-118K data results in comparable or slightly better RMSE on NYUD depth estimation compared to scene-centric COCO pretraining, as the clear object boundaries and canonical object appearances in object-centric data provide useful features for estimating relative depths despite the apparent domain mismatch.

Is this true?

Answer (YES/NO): NO